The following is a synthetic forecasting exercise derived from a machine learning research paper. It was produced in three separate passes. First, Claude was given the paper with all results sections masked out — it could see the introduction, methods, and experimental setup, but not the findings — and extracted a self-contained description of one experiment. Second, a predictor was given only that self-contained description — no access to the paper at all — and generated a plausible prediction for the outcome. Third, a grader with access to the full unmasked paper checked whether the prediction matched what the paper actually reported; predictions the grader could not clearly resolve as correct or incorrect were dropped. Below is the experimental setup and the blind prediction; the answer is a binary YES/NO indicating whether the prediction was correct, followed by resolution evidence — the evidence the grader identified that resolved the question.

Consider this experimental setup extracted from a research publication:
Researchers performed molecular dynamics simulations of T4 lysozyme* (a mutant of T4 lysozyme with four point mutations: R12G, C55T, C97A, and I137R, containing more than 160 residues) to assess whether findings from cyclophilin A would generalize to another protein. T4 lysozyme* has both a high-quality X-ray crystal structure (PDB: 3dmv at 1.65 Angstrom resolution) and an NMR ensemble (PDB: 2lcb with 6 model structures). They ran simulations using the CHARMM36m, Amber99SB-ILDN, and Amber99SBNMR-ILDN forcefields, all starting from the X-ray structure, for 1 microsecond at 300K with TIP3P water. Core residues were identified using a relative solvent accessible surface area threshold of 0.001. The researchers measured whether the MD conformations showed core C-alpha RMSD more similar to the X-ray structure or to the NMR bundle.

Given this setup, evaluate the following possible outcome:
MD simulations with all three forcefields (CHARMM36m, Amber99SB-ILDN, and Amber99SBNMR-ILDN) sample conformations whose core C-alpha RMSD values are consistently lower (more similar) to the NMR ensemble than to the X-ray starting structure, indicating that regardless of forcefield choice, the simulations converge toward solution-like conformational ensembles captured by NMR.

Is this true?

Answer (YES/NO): NO